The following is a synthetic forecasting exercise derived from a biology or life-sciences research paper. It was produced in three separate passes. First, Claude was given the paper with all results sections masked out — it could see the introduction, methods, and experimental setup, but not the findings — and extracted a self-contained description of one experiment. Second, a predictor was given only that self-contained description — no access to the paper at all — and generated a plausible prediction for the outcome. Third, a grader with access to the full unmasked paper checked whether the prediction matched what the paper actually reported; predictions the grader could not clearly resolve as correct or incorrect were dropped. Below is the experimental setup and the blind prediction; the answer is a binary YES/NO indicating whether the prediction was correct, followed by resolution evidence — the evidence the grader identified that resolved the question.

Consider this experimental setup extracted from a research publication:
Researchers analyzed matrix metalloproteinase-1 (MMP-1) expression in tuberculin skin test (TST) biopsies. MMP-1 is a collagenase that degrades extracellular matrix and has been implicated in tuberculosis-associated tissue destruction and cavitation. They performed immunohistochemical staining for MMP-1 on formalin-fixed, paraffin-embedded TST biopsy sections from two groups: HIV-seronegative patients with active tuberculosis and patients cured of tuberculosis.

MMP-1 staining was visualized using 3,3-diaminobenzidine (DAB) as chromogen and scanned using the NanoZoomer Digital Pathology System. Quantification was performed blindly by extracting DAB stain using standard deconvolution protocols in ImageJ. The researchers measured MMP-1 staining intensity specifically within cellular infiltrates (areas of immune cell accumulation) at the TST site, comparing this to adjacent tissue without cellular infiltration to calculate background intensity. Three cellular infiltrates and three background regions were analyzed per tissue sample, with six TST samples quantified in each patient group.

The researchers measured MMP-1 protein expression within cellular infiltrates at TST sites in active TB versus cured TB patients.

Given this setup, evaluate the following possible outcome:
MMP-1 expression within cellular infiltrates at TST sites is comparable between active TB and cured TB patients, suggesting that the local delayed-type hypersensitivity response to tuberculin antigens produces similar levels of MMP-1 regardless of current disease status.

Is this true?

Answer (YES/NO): NO